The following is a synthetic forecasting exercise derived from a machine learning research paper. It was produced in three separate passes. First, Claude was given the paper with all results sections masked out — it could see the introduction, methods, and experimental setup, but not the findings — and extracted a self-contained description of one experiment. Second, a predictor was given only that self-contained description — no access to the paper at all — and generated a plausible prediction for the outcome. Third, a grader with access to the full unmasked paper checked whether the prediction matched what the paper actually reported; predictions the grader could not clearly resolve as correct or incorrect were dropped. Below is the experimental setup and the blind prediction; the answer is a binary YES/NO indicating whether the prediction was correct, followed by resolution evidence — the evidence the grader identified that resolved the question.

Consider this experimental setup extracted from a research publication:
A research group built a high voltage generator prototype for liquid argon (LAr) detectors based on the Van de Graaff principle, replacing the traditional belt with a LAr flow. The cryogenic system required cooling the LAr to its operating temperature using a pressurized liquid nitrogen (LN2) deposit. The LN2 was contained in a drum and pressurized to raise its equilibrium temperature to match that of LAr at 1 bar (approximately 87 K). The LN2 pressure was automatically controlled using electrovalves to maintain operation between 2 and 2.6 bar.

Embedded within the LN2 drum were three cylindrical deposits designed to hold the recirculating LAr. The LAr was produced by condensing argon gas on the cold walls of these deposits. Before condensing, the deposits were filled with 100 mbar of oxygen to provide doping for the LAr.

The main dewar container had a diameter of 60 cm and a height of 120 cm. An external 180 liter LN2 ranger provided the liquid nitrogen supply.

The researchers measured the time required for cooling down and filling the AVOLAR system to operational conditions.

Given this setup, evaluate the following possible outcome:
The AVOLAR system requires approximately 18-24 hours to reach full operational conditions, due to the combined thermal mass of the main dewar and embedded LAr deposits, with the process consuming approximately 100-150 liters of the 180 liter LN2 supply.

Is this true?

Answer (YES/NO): NO